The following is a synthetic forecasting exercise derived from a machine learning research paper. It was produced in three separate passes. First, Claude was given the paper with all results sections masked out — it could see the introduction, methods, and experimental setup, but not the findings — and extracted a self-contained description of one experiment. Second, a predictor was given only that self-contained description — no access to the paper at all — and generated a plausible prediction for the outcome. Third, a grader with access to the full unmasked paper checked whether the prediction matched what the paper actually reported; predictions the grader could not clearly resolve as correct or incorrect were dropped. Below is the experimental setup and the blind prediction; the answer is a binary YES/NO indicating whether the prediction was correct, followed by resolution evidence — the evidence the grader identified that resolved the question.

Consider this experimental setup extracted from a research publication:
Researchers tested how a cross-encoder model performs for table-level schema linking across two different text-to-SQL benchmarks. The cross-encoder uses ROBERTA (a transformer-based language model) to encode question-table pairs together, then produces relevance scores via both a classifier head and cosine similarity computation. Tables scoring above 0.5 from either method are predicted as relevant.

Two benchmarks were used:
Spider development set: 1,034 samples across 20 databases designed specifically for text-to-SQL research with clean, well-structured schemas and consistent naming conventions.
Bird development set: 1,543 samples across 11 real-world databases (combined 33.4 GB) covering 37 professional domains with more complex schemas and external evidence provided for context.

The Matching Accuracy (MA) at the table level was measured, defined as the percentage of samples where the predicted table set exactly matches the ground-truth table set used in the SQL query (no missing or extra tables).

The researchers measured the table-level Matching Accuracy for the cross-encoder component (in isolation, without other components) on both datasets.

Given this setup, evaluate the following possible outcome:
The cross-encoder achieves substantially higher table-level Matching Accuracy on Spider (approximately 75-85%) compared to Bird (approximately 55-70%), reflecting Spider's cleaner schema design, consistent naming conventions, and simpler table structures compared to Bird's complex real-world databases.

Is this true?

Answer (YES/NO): NO